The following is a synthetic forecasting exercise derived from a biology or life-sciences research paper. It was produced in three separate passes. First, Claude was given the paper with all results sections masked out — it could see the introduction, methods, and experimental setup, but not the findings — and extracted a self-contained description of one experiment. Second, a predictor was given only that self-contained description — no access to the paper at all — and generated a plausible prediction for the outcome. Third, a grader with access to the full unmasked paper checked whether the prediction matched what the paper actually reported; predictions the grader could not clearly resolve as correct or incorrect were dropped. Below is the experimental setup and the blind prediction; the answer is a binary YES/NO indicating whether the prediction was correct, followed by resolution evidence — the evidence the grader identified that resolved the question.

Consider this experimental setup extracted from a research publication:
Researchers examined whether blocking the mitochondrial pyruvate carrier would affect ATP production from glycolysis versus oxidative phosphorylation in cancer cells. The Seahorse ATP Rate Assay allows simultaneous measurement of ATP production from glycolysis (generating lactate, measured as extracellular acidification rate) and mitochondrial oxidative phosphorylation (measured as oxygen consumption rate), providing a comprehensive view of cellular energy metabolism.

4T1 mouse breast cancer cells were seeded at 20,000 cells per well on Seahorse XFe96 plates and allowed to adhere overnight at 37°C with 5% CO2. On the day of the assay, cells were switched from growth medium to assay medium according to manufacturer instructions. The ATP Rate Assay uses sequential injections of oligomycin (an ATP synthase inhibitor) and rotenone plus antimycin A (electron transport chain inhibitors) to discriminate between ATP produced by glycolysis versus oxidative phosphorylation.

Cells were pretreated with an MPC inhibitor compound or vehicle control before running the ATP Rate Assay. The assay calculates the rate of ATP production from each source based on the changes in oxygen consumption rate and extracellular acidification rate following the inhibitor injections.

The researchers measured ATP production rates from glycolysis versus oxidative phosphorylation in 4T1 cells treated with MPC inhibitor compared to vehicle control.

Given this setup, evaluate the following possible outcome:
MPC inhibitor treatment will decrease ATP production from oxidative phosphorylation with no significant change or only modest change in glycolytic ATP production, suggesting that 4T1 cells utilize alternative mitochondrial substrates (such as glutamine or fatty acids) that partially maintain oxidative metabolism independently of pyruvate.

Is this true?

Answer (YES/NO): NO